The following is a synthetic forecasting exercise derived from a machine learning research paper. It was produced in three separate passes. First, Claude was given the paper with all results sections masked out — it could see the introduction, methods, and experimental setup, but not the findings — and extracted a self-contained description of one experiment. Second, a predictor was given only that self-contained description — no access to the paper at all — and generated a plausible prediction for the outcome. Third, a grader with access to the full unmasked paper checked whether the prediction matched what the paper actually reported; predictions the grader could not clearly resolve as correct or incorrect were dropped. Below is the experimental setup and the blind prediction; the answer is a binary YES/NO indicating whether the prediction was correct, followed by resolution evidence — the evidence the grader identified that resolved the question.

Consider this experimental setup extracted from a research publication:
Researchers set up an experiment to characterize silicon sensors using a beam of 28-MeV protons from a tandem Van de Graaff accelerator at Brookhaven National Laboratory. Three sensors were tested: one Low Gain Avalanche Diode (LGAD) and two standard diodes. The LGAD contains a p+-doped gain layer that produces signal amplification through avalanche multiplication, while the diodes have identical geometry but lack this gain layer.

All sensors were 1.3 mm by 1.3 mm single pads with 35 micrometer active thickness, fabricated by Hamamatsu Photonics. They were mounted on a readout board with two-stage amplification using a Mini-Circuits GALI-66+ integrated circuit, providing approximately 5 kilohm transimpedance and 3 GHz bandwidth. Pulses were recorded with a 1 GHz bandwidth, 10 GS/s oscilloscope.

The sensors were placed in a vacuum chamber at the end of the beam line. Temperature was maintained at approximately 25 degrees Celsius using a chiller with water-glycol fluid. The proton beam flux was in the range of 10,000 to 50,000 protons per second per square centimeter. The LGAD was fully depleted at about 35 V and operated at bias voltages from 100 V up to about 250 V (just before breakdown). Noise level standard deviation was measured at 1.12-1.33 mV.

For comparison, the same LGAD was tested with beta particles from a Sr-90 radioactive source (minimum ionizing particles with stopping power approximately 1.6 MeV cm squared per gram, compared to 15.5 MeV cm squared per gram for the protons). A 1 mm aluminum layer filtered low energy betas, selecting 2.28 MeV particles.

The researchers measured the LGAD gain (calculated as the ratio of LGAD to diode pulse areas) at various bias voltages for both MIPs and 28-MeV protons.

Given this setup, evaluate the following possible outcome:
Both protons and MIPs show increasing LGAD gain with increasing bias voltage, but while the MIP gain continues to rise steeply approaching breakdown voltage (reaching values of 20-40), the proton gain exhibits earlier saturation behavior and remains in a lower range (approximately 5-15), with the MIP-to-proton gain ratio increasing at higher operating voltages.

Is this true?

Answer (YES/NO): NO